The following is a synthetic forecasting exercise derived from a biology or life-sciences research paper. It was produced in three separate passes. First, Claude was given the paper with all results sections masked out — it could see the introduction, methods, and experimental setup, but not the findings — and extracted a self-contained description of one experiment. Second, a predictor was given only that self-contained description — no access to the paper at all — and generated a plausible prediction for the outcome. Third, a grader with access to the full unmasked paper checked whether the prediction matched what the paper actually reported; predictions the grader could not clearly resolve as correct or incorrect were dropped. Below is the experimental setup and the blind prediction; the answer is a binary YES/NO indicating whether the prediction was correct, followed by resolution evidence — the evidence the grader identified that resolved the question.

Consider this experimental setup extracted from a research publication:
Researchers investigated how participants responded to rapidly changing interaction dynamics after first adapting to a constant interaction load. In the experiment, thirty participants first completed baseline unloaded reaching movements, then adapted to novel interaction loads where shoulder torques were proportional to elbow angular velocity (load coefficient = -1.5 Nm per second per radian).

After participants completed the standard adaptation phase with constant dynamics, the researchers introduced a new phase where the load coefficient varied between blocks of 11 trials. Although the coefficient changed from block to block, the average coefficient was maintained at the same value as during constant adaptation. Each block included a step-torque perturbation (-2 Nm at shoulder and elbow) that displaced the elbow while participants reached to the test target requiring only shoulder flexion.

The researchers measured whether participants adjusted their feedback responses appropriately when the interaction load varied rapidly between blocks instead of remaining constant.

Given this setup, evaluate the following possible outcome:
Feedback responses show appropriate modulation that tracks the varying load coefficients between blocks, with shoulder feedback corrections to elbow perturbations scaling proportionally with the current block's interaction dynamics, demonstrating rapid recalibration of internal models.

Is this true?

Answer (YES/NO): NO